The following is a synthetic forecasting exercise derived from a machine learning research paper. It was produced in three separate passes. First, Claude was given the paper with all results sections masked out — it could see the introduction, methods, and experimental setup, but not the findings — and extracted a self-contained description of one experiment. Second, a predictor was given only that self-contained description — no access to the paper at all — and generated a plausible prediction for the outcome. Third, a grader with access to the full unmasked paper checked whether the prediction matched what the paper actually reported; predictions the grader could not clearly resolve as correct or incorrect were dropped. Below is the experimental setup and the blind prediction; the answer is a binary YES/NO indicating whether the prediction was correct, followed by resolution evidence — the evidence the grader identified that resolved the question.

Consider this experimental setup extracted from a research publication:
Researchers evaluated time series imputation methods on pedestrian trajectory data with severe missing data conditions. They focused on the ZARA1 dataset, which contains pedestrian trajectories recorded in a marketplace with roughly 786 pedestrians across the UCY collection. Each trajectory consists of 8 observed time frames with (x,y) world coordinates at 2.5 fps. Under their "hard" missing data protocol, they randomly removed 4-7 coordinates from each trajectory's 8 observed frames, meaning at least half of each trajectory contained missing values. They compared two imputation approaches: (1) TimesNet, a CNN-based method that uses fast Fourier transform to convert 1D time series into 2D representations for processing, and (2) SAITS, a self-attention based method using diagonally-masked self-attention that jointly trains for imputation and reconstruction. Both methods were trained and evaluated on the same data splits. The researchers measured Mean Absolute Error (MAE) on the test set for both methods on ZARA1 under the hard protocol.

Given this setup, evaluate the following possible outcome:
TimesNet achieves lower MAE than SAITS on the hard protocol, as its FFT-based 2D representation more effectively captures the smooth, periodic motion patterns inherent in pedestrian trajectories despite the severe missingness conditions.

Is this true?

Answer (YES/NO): YES